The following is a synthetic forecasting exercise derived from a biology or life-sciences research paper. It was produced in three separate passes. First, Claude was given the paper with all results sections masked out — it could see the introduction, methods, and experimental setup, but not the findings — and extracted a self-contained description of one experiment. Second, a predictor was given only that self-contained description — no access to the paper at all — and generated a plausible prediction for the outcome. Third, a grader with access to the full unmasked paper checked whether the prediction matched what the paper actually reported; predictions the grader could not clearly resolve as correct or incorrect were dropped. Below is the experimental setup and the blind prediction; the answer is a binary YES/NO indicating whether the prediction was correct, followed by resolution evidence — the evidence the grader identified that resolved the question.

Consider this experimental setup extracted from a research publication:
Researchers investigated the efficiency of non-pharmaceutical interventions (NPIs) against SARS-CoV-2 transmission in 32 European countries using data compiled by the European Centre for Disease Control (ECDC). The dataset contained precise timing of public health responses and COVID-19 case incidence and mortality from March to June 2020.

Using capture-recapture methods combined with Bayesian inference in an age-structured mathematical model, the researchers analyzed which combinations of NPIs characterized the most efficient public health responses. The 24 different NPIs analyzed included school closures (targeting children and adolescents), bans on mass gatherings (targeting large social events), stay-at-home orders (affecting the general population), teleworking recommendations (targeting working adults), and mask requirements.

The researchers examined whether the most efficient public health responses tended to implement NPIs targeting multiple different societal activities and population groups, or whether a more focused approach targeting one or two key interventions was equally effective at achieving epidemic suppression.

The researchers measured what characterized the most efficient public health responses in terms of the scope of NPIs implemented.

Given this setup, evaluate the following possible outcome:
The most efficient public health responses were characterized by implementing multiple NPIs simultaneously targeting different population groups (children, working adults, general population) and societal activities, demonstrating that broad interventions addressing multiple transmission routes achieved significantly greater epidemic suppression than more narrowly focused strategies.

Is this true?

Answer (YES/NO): YES